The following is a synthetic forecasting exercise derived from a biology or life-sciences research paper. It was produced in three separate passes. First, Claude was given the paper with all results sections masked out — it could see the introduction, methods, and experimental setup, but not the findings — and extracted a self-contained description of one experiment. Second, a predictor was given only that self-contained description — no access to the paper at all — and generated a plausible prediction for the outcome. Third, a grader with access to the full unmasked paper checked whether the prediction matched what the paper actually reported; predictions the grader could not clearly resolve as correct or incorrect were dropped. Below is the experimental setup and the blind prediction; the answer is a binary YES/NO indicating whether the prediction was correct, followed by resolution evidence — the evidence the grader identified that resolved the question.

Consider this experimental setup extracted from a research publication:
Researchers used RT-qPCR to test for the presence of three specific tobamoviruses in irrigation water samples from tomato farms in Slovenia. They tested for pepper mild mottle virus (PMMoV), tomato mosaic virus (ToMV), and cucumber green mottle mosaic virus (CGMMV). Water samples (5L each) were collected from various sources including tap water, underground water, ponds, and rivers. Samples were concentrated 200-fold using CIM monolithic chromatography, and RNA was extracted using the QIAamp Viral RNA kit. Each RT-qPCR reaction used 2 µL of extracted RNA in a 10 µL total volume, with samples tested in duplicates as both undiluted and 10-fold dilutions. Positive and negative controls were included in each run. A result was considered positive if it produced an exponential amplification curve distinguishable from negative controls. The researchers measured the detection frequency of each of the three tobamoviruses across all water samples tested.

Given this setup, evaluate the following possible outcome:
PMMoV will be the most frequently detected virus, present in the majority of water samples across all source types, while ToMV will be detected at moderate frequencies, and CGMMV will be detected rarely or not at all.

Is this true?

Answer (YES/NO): NO